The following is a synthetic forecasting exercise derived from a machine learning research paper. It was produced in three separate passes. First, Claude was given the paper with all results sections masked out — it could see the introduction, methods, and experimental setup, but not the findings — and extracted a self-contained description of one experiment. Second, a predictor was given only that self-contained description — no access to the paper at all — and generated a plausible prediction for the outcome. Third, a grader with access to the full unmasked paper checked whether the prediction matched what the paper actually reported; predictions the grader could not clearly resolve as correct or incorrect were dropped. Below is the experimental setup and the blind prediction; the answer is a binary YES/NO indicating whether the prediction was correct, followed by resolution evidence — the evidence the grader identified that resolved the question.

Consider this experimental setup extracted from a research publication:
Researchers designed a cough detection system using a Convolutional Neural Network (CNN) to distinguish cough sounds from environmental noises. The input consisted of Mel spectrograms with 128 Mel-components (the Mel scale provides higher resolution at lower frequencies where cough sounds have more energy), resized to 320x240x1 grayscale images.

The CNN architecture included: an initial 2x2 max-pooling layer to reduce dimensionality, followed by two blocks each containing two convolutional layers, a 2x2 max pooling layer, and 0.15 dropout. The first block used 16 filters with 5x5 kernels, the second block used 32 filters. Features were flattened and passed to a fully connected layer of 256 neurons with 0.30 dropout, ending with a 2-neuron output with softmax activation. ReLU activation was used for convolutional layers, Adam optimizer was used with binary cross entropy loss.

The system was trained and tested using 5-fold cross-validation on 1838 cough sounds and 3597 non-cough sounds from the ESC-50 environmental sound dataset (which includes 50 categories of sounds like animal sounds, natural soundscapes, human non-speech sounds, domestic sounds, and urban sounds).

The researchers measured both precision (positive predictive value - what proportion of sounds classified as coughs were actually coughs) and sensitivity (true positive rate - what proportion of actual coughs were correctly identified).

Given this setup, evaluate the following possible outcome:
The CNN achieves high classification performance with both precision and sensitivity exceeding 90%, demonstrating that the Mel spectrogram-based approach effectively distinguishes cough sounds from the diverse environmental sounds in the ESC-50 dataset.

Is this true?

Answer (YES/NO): YES